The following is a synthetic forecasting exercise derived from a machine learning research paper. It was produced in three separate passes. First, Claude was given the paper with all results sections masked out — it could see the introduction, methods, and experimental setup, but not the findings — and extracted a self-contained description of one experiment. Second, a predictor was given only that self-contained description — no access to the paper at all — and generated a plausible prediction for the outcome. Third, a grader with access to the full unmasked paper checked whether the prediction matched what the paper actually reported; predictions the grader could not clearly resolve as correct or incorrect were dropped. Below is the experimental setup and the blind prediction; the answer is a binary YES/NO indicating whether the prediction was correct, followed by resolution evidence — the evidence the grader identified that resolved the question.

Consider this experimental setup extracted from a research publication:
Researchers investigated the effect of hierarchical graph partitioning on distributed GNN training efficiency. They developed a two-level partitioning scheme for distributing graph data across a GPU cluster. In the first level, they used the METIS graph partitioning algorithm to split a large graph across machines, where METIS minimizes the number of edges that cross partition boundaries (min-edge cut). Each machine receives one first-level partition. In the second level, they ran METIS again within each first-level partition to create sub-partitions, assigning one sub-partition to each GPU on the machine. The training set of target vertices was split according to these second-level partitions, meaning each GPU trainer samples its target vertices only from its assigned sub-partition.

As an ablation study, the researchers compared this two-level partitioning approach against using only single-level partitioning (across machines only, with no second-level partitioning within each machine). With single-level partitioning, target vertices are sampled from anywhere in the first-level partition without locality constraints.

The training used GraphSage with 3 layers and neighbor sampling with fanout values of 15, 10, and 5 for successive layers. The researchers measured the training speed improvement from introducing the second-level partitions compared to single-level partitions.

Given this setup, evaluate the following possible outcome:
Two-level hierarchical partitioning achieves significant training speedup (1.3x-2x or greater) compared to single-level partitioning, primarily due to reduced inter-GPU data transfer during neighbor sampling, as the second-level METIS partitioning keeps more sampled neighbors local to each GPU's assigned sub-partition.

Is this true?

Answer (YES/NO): NO